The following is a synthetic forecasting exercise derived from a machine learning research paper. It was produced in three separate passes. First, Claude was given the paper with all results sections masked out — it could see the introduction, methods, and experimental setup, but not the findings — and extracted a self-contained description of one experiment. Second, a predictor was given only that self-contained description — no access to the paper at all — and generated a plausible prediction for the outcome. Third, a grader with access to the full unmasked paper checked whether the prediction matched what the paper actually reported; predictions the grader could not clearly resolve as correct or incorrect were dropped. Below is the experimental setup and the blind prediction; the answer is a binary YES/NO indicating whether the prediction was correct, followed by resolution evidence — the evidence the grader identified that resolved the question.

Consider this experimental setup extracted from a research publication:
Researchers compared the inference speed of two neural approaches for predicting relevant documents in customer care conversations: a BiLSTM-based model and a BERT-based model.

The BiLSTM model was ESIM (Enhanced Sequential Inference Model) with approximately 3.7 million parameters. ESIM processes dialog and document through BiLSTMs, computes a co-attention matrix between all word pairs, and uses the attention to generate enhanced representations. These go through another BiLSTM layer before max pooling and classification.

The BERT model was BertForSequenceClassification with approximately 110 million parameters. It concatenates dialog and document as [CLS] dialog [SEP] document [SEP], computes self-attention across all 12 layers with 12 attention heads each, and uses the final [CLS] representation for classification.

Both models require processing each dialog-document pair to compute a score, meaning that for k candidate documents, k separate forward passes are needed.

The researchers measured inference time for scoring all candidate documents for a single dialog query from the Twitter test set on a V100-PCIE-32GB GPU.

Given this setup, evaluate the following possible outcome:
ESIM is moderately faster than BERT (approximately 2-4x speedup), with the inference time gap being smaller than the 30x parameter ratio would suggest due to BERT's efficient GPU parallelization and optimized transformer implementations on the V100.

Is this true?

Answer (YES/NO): NO